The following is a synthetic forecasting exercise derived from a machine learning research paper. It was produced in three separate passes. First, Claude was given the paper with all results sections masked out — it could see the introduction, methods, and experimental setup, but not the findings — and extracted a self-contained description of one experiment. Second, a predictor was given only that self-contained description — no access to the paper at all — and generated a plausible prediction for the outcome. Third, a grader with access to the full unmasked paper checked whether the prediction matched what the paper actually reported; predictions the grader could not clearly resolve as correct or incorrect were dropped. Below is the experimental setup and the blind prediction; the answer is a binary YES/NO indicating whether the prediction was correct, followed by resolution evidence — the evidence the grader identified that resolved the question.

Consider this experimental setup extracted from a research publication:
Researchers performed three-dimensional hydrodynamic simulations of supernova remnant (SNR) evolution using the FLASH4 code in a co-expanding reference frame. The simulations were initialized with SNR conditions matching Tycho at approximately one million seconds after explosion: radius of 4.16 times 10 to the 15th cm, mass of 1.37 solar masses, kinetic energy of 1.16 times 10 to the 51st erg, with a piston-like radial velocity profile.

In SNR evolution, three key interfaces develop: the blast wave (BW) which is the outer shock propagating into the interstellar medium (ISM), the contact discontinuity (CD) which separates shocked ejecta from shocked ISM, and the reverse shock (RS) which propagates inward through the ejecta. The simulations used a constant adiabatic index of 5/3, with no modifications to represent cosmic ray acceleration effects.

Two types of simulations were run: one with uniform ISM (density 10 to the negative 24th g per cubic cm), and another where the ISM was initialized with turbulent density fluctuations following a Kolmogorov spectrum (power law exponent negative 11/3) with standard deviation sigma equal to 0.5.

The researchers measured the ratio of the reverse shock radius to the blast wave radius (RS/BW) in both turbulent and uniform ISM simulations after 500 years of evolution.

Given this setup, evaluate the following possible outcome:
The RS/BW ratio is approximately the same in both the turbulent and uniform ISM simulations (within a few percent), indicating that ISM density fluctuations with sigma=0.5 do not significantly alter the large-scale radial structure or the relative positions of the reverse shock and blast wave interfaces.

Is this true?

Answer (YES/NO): YES